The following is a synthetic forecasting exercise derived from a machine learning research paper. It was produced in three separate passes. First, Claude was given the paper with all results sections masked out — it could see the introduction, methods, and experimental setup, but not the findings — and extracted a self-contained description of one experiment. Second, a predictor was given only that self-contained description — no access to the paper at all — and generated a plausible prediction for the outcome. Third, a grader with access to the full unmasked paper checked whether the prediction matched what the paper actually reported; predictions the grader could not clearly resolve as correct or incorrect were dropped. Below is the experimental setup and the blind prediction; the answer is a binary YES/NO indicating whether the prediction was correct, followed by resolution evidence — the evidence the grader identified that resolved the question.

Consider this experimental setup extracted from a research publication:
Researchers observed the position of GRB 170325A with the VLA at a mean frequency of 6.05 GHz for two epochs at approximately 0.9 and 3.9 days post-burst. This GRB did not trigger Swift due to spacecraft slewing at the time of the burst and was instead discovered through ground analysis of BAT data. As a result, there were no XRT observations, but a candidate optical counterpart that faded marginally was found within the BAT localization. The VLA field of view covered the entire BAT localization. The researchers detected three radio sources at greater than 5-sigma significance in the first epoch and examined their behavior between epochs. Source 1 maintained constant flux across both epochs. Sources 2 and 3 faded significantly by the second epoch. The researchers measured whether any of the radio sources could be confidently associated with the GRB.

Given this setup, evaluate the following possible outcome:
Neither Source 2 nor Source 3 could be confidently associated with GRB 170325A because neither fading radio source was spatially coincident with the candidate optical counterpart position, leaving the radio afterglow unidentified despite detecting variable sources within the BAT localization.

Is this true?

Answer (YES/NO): YES